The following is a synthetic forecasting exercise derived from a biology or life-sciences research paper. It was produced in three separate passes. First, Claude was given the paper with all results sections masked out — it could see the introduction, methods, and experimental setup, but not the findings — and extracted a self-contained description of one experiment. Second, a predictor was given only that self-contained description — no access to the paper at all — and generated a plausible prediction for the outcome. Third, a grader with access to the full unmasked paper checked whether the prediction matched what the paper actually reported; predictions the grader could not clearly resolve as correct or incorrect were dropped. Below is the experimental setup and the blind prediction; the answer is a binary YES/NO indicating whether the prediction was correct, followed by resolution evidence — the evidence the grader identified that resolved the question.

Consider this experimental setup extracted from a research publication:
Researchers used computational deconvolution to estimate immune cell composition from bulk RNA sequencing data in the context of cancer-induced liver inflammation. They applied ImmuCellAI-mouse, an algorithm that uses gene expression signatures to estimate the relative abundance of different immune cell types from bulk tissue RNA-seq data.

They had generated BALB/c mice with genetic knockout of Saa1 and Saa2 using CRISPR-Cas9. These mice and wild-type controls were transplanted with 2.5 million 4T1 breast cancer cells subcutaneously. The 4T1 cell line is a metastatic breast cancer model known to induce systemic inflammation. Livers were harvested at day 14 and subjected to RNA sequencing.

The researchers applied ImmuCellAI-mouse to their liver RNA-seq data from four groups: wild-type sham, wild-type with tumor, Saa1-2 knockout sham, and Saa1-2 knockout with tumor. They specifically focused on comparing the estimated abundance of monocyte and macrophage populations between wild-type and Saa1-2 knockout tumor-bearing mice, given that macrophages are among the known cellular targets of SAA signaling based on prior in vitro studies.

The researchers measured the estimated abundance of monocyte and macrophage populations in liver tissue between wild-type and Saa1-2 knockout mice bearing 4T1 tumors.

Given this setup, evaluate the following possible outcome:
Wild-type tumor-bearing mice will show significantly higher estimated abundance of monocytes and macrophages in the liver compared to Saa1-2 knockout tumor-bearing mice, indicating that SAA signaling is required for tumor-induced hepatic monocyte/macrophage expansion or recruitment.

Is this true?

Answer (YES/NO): NO